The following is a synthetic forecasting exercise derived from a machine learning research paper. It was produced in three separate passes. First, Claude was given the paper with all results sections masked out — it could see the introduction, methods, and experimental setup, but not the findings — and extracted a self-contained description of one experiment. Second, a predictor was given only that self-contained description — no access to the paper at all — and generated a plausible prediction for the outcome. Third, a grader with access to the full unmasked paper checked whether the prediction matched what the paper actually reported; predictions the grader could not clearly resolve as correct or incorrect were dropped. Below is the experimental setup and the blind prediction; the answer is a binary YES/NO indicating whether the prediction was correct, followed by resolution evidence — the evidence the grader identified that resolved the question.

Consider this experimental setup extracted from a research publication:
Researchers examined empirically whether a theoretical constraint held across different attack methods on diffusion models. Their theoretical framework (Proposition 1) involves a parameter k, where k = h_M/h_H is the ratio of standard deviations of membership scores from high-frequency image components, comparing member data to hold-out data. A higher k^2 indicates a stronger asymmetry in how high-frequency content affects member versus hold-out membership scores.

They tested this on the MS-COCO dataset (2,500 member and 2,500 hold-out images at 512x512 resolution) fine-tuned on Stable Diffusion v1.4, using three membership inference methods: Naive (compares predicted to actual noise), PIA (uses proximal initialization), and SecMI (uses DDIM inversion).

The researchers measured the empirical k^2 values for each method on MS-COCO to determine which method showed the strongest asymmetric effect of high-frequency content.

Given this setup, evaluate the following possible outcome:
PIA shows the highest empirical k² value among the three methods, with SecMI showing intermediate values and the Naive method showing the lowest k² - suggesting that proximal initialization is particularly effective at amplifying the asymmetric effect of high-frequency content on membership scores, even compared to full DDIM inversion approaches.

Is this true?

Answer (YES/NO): NO